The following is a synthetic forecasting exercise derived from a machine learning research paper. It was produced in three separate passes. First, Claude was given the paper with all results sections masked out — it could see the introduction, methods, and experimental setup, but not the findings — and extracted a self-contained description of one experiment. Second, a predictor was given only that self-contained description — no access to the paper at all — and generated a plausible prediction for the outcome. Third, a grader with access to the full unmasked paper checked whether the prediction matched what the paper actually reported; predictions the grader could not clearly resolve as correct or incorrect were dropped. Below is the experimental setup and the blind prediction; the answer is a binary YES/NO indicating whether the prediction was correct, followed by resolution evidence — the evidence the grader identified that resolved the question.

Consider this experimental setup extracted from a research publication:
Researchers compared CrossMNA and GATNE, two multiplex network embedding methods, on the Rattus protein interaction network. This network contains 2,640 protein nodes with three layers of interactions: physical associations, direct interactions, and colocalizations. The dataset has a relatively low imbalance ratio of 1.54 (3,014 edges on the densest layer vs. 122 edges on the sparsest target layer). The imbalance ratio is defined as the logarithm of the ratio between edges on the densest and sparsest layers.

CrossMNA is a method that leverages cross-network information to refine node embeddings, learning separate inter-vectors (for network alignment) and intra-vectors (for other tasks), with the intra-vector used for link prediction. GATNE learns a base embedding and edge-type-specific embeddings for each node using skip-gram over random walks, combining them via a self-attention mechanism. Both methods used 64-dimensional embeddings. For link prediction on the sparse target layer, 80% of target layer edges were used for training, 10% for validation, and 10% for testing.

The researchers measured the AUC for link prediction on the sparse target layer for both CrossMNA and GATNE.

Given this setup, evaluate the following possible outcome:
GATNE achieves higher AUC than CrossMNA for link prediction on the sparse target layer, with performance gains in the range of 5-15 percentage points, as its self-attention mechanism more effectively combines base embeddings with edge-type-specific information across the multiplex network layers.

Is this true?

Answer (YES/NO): NO